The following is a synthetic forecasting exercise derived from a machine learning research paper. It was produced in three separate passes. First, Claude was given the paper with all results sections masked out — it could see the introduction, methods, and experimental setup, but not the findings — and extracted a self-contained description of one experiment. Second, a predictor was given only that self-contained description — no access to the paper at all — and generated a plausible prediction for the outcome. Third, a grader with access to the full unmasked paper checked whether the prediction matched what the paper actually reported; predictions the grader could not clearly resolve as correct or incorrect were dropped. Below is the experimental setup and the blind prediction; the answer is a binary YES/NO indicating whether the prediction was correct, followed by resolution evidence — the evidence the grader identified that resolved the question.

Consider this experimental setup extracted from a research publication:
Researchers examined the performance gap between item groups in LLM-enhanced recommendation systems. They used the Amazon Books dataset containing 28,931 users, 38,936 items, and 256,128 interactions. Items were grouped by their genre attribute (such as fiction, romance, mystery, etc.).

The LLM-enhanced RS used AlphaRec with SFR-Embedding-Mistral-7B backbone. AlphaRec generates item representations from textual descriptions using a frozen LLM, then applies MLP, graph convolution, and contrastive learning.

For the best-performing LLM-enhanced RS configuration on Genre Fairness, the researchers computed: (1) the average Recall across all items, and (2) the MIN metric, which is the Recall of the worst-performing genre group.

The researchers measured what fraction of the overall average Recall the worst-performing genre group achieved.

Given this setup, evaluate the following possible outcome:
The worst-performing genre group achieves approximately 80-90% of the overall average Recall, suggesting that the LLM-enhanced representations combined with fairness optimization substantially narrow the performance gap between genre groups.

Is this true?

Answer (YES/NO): NO